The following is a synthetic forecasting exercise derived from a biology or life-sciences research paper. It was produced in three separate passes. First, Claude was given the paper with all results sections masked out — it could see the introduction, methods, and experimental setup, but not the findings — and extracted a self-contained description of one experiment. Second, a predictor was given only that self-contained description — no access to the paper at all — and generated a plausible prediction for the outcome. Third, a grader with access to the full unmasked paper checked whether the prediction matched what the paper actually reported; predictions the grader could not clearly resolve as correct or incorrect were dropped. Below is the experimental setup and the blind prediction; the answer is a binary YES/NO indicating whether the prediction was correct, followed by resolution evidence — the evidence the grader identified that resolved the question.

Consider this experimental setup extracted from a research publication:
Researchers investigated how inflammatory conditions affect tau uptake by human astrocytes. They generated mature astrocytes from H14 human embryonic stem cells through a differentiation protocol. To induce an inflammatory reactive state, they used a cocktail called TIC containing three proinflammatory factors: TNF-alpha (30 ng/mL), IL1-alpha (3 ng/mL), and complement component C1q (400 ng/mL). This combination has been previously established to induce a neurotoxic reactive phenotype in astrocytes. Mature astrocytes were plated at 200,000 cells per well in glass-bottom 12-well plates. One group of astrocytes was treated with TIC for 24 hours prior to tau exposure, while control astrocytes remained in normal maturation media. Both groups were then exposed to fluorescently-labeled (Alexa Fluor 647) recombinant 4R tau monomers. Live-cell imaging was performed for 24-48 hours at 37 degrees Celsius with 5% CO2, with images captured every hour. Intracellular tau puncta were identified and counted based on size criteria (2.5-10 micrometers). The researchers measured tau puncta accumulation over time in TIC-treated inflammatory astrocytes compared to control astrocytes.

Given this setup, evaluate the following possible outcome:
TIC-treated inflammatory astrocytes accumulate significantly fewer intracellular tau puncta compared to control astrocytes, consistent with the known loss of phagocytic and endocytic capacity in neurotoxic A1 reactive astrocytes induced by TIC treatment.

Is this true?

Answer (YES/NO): YES